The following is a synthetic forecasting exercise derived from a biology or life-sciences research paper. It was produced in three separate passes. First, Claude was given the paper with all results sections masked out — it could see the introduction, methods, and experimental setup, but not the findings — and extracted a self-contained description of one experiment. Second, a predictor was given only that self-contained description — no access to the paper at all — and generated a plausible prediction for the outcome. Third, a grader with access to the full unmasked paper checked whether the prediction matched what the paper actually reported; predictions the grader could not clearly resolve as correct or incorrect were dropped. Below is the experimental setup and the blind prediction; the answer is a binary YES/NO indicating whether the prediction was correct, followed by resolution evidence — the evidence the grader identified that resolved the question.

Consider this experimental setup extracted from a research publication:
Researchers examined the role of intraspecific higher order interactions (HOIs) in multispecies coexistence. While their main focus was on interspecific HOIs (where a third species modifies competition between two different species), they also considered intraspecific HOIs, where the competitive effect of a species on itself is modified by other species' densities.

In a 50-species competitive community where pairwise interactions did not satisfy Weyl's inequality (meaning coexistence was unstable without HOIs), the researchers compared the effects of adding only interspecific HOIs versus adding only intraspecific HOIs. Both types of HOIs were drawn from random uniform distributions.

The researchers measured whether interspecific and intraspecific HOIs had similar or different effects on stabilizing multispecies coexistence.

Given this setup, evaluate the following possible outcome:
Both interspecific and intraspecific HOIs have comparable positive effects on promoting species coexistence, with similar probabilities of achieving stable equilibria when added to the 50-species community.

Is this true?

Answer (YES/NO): NO